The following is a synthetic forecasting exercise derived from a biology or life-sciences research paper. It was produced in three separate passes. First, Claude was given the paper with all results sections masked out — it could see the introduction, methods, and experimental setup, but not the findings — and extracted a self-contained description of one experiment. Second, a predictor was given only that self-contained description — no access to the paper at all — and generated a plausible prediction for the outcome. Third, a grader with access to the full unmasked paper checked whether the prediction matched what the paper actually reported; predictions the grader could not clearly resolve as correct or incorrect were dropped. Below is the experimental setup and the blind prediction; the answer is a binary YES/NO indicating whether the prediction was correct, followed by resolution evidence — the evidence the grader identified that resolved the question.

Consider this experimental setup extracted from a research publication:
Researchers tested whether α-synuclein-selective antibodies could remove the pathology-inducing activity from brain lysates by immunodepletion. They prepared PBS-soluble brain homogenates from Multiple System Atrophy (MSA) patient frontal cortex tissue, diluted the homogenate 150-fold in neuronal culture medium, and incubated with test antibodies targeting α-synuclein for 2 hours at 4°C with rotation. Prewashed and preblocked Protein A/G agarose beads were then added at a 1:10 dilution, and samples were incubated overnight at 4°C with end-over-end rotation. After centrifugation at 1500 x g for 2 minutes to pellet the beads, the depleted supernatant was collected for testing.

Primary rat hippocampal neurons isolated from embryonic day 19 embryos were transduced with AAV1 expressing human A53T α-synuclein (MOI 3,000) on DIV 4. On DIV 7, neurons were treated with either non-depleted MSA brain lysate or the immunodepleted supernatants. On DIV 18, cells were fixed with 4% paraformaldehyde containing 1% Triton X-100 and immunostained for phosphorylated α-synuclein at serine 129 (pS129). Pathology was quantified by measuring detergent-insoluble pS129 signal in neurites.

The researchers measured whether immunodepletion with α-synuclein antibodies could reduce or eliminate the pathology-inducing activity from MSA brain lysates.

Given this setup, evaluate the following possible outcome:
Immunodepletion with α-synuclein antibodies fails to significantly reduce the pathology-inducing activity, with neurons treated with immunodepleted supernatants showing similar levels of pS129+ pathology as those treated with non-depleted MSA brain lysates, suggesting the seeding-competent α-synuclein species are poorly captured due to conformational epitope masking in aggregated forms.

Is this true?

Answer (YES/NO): NO